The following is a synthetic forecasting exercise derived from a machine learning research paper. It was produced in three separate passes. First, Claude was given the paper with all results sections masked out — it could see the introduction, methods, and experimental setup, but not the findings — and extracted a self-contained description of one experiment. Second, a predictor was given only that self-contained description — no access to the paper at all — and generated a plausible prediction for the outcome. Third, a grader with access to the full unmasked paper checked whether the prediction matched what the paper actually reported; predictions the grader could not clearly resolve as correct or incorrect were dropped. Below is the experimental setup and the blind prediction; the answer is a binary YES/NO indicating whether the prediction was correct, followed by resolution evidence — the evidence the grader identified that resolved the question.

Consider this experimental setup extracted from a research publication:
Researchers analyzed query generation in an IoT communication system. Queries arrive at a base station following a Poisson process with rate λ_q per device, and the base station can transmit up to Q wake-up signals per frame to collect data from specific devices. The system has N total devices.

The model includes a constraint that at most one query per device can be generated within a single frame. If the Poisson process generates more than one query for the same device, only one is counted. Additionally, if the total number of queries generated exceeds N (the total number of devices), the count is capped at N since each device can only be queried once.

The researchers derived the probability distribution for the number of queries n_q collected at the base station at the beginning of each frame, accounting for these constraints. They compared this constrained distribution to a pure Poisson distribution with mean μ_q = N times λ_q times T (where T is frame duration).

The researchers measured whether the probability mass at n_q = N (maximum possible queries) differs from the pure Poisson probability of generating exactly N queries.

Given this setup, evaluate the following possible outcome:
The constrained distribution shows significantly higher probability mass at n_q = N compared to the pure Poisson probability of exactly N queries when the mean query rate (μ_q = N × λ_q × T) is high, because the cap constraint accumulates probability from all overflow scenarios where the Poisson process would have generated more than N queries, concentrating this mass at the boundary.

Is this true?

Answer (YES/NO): YES